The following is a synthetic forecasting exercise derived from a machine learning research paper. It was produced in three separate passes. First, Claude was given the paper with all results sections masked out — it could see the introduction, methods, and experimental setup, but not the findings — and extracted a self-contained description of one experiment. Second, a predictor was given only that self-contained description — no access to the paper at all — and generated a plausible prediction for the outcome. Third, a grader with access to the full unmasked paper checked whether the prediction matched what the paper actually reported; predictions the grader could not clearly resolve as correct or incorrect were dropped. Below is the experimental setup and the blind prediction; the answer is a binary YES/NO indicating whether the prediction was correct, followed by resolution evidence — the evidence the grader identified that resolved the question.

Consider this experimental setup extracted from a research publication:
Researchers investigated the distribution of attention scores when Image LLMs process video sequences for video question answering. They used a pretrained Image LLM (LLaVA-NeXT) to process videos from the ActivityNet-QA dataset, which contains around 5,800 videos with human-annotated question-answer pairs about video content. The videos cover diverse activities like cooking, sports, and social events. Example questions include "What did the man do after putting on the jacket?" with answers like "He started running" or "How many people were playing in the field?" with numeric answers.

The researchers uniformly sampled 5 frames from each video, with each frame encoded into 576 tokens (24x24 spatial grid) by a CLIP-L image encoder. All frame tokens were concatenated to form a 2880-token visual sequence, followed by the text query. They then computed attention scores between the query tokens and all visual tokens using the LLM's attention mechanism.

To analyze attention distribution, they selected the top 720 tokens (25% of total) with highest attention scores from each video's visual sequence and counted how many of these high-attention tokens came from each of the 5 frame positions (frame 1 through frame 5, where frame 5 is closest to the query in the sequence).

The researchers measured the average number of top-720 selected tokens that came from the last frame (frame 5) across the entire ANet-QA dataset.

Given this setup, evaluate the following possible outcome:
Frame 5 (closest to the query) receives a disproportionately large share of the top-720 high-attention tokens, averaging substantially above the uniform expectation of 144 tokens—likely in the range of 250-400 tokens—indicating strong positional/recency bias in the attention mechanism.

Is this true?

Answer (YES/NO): YES